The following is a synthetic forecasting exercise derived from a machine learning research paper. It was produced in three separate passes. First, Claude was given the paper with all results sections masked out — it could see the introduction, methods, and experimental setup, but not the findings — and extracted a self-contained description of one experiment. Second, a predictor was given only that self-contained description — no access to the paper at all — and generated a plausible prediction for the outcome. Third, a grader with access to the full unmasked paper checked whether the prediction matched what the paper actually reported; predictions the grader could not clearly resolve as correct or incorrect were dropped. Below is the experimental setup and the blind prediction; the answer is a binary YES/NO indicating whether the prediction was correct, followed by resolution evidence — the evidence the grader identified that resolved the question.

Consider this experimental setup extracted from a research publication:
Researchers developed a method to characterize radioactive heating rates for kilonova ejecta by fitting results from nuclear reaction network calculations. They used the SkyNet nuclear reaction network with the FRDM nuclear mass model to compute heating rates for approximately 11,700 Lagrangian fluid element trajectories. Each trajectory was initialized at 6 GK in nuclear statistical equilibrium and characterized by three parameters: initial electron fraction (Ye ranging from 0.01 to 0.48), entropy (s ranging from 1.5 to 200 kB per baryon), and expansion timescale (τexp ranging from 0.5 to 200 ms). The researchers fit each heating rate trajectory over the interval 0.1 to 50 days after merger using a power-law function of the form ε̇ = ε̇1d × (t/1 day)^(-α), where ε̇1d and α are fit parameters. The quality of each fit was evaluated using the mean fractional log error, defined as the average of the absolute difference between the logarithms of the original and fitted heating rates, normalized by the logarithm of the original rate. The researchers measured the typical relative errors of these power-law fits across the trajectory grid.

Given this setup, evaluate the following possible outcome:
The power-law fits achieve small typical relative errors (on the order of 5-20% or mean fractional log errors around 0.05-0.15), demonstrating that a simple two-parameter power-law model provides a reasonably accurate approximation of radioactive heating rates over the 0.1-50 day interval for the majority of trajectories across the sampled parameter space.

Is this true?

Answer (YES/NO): NO